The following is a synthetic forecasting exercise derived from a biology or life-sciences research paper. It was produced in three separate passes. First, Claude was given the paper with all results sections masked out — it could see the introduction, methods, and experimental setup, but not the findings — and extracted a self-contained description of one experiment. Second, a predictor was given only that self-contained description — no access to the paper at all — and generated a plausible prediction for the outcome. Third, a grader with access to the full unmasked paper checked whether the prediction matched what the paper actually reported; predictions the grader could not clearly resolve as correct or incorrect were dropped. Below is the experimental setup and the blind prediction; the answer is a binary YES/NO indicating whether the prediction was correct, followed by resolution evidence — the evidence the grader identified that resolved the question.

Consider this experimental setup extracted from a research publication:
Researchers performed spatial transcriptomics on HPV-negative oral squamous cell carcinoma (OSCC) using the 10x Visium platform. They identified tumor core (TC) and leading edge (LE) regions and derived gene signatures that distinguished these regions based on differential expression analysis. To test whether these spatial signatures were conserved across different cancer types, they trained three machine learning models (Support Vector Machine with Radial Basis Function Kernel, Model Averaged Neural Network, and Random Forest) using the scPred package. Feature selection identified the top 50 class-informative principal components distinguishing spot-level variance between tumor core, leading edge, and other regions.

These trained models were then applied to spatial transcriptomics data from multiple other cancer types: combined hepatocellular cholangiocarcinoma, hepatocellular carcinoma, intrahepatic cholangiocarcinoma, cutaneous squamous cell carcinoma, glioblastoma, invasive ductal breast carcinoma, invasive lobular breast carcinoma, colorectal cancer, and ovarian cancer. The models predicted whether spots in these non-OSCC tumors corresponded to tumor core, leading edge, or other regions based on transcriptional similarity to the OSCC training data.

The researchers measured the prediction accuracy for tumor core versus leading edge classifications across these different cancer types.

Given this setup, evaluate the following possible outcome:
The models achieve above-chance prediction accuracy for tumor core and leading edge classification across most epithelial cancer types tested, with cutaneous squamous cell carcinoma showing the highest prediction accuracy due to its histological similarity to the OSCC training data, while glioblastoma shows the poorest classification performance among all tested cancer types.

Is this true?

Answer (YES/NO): NO